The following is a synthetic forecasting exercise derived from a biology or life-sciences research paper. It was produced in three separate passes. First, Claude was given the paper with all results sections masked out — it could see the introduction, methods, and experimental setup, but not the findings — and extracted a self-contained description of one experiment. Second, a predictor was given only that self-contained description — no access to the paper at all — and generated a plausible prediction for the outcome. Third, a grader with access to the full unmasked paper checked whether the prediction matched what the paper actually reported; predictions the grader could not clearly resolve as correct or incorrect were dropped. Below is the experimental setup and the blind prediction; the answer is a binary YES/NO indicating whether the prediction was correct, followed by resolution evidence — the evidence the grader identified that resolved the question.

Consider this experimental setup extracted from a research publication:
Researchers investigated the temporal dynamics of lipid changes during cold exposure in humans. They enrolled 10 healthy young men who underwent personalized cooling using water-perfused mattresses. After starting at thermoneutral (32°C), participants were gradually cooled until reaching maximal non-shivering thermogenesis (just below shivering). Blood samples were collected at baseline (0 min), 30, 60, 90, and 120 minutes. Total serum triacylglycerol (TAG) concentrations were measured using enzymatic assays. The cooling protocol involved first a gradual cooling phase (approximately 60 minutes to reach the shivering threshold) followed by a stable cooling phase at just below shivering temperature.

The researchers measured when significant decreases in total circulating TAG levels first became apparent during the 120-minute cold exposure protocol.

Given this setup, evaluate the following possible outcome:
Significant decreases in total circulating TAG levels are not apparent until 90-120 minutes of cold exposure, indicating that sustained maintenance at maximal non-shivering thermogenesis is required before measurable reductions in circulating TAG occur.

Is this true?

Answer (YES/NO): NO